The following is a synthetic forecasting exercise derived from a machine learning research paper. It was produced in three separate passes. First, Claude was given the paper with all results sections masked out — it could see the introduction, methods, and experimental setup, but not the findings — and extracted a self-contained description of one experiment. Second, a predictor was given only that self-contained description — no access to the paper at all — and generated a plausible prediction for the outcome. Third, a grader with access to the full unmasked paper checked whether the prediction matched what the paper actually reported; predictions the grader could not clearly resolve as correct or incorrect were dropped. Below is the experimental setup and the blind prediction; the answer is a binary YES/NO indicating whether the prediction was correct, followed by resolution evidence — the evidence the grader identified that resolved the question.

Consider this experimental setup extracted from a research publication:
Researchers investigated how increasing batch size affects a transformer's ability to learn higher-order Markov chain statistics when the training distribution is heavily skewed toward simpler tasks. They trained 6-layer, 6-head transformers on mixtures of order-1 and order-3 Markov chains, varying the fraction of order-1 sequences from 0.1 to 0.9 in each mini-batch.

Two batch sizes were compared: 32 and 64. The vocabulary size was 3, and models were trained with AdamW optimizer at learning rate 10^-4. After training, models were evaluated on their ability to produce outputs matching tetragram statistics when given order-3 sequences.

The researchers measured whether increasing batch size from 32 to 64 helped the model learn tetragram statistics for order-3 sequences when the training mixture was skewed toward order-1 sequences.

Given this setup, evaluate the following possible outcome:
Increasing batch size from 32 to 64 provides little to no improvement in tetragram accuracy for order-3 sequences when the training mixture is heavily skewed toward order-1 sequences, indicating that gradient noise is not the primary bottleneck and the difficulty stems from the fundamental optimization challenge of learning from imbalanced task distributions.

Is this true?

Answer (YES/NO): NO